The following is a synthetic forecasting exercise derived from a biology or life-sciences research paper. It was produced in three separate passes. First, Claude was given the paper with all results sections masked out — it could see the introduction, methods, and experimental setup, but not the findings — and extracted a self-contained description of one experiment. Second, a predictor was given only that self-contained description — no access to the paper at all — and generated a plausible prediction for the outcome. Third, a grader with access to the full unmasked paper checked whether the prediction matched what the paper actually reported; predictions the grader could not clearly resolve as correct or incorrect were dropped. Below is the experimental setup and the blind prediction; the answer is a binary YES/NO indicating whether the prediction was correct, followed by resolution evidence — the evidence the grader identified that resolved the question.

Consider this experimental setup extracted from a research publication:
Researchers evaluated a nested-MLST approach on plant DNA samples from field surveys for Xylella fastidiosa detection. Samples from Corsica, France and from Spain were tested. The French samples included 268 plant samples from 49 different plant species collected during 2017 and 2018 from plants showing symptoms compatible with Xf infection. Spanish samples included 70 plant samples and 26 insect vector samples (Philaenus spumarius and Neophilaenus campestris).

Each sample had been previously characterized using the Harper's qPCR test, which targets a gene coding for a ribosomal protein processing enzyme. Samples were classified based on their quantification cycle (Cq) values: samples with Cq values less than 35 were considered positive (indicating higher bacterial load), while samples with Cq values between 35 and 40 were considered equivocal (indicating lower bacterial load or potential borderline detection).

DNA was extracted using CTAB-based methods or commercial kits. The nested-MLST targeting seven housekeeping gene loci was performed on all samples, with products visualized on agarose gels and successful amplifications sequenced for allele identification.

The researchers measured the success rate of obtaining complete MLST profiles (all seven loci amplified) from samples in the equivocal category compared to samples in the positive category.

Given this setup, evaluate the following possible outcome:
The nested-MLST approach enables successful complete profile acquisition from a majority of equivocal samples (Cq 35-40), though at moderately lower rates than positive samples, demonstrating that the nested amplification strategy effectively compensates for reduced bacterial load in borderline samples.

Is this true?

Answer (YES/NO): NO